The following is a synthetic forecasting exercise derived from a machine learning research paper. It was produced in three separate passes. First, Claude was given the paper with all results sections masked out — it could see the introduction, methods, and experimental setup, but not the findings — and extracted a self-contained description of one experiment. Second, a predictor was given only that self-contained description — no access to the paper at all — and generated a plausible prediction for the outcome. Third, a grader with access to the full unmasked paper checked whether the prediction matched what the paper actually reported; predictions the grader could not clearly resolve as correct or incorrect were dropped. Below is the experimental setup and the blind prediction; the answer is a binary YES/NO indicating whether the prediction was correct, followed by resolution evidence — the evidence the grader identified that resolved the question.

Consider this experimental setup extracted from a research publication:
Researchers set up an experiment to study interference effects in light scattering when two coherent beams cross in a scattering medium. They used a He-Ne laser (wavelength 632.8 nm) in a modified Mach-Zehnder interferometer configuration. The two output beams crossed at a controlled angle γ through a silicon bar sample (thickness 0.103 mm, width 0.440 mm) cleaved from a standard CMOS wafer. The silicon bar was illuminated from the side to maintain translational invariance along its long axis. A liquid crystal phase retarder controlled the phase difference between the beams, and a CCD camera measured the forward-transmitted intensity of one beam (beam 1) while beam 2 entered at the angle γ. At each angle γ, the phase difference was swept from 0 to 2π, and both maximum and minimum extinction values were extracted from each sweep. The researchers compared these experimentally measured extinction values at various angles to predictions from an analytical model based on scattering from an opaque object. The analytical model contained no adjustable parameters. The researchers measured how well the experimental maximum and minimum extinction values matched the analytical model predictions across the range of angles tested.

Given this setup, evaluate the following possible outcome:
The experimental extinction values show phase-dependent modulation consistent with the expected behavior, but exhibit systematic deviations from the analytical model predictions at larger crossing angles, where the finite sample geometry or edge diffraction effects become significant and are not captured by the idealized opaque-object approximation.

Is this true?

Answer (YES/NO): NO